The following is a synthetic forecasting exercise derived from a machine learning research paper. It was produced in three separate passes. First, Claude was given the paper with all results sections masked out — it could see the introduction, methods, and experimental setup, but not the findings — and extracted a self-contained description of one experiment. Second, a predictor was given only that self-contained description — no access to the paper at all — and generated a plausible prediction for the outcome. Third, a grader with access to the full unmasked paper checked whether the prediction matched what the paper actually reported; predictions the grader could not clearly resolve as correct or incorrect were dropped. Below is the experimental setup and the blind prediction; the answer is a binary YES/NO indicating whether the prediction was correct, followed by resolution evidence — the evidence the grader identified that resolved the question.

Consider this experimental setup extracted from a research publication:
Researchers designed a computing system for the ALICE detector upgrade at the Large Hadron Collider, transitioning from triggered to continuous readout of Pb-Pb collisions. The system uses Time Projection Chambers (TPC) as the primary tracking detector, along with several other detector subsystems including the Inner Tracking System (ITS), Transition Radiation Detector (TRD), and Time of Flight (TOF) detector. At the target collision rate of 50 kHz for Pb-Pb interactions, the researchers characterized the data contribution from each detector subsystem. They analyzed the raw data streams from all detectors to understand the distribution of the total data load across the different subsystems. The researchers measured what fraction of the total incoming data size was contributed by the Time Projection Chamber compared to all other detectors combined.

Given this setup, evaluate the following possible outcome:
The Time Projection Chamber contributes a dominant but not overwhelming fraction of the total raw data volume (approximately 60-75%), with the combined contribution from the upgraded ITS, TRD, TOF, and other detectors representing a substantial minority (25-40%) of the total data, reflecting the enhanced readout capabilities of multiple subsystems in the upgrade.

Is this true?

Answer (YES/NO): NO